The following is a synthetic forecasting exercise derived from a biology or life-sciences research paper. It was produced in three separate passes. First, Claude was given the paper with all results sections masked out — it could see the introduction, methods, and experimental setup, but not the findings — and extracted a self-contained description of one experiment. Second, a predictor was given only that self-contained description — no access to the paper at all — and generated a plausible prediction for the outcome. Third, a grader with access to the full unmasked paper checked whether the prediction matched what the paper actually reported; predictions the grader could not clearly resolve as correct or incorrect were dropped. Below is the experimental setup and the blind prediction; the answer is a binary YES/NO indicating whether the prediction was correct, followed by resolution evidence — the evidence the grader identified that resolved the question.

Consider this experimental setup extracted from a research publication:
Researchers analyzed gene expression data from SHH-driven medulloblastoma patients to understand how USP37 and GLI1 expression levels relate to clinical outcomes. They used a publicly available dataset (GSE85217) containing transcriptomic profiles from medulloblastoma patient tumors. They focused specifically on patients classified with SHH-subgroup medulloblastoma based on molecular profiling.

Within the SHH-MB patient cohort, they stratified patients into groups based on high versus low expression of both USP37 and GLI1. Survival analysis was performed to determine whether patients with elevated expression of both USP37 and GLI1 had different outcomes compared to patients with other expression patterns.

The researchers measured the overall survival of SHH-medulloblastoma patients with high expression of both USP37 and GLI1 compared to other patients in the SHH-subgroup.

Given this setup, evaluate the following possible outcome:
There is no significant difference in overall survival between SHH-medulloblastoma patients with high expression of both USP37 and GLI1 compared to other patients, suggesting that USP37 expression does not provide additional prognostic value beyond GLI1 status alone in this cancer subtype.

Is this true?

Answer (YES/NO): NO